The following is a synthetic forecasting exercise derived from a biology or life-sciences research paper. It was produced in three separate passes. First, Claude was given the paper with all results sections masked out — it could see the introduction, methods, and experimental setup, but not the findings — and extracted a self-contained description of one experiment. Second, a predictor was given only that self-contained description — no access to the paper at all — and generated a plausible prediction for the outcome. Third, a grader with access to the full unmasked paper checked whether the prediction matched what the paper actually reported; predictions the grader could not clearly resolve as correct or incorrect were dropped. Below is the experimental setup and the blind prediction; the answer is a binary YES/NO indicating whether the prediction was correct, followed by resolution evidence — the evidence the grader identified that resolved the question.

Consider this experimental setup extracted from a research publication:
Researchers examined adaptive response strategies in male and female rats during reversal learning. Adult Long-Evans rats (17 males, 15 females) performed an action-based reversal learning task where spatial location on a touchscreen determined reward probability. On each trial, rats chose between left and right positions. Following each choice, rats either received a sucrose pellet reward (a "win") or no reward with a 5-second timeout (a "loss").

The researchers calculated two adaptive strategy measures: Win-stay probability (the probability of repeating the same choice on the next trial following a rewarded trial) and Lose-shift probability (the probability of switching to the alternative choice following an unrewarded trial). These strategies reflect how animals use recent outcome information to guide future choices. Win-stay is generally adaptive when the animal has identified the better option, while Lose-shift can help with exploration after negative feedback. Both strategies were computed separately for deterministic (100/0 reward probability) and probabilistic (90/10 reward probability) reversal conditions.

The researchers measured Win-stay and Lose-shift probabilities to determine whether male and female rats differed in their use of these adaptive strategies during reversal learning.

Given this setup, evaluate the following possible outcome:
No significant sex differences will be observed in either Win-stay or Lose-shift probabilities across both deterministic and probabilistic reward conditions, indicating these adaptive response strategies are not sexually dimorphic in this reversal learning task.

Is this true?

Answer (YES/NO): NO